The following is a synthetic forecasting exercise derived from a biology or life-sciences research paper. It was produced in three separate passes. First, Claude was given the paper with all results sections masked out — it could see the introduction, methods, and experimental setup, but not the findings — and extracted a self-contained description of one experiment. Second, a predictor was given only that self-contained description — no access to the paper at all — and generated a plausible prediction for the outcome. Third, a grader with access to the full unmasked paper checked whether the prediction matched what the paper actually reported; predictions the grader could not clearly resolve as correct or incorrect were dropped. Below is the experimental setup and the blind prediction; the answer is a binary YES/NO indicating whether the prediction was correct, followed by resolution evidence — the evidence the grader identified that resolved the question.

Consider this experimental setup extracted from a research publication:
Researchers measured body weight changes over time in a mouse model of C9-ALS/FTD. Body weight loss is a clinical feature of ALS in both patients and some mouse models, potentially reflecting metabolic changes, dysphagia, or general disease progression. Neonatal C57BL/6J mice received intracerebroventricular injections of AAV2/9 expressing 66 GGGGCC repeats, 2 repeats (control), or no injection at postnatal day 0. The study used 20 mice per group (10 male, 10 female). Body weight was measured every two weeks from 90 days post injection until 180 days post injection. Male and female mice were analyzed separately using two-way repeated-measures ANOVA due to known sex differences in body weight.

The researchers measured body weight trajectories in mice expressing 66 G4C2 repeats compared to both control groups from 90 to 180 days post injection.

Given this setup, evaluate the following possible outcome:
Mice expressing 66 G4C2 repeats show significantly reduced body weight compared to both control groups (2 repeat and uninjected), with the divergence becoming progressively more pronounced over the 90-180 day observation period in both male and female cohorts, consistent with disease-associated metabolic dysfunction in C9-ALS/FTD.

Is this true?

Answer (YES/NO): NO